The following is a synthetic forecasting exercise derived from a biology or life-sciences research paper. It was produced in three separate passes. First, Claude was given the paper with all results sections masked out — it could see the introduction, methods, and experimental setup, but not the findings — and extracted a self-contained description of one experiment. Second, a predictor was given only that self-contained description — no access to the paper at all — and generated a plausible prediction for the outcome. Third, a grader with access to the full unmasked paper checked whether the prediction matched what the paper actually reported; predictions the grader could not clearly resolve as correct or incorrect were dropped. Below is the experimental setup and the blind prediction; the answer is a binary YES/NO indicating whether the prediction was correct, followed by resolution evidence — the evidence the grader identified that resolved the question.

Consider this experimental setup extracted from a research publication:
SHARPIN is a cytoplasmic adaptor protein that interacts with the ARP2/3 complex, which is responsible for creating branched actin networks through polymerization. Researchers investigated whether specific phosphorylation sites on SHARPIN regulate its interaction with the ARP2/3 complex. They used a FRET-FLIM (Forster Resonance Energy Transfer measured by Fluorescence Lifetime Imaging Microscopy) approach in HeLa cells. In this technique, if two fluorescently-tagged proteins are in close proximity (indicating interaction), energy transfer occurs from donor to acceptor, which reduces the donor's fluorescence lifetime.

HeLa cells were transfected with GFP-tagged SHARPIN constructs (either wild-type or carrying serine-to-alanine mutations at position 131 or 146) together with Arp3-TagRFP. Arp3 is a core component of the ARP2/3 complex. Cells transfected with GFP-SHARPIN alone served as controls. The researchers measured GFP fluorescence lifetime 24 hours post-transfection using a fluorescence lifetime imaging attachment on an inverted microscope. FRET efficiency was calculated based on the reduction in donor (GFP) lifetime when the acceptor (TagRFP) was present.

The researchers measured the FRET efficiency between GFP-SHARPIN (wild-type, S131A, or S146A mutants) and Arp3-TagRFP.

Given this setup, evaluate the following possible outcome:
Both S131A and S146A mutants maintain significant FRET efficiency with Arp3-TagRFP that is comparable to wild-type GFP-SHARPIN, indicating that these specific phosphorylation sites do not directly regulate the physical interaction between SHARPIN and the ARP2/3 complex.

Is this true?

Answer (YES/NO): NO